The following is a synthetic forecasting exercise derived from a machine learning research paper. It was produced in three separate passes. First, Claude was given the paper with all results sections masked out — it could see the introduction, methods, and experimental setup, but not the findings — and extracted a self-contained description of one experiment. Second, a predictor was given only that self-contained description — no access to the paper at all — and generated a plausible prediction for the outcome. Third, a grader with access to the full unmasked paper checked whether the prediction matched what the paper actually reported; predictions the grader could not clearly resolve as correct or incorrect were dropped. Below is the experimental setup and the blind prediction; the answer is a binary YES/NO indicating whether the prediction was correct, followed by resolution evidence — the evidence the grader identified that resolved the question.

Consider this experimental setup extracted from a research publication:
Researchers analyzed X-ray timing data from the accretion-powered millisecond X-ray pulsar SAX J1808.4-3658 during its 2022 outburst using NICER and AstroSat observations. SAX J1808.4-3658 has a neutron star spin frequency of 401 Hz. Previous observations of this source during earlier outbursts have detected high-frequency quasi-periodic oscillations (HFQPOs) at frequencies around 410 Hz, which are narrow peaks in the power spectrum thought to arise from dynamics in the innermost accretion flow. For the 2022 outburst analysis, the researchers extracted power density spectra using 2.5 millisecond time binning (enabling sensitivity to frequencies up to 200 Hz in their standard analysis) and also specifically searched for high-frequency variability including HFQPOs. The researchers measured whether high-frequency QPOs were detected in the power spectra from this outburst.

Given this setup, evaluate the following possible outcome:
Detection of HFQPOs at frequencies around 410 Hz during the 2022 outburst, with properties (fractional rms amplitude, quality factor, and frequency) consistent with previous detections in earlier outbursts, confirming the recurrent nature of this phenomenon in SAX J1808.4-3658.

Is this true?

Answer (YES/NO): NO